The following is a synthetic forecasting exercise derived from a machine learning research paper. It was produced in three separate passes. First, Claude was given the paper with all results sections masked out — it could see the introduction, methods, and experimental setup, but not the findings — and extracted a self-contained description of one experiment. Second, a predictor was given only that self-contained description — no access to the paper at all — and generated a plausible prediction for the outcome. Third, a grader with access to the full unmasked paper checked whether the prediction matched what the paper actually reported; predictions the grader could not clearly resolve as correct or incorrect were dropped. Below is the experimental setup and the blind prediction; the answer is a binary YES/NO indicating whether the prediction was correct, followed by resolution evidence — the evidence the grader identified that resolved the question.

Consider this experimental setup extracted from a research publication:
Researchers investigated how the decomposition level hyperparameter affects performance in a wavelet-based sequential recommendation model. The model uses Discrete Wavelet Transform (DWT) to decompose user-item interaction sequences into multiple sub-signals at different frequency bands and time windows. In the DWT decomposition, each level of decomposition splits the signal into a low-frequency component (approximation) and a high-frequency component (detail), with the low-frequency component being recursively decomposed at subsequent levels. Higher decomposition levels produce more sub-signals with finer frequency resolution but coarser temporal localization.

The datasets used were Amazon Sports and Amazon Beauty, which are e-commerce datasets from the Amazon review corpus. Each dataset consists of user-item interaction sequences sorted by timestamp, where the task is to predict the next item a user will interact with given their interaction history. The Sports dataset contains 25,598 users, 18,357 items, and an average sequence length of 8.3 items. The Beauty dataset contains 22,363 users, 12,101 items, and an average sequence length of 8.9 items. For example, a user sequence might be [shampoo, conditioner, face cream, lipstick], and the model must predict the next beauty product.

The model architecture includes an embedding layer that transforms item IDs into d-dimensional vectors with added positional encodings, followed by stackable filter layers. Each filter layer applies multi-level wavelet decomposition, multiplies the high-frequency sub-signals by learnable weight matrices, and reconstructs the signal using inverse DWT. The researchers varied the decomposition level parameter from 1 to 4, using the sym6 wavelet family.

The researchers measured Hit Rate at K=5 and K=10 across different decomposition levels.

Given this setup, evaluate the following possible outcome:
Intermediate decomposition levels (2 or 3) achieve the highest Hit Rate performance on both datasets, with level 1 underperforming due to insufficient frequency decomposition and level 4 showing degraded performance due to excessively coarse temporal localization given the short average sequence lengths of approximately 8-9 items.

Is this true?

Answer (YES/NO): NO